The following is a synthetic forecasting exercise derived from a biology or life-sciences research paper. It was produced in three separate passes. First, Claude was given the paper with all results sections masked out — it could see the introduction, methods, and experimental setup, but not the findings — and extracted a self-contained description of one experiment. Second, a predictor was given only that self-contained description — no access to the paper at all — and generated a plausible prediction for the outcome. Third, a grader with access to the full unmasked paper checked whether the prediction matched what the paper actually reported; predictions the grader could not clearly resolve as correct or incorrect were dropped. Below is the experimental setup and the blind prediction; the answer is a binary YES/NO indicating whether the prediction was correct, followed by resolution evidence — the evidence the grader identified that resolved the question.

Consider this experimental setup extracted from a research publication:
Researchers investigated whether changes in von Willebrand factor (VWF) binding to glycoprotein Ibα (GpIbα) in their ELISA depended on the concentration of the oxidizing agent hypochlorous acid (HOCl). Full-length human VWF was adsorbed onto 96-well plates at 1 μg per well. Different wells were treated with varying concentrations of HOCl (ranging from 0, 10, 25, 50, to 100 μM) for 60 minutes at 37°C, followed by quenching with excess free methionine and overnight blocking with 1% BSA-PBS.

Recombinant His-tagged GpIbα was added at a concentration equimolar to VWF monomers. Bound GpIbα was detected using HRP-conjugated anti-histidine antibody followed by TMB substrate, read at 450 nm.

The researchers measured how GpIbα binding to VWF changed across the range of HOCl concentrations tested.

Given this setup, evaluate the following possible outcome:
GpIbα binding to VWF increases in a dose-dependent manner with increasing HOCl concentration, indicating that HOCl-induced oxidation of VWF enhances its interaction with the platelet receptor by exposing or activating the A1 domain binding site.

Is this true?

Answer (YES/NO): YES